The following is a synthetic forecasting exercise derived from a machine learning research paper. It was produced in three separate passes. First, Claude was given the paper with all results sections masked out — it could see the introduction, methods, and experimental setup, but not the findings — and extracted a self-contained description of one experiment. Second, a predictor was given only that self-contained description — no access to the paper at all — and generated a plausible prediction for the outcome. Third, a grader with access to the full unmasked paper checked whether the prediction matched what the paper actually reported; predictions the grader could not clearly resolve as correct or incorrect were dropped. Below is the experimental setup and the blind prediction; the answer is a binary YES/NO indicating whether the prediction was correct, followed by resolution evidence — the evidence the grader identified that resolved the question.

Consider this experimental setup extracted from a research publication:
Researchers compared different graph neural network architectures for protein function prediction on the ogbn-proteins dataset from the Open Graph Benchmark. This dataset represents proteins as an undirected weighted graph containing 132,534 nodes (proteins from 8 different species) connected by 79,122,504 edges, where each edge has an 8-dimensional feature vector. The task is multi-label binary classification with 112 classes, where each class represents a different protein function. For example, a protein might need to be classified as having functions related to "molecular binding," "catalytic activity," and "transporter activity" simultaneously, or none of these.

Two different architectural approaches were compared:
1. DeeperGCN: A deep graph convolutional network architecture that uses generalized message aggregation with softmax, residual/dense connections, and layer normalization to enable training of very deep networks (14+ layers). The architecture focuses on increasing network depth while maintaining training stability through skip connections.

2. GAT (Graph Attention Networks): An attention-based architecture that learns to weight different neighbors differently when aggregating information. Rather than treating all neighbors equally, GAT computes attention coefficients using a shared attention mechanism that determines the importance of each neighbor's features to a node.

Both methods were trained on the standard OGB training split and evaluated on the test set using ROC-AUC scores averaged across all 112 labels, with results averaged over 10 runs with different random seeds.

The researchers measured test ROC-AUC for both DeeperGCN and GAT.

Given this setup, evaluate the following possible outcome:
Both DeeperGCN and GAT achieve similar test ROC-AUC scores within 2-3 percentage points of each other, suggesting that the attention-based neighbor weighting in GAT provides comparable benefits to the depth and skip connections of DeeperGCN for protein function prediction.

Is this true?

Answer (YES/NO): YES